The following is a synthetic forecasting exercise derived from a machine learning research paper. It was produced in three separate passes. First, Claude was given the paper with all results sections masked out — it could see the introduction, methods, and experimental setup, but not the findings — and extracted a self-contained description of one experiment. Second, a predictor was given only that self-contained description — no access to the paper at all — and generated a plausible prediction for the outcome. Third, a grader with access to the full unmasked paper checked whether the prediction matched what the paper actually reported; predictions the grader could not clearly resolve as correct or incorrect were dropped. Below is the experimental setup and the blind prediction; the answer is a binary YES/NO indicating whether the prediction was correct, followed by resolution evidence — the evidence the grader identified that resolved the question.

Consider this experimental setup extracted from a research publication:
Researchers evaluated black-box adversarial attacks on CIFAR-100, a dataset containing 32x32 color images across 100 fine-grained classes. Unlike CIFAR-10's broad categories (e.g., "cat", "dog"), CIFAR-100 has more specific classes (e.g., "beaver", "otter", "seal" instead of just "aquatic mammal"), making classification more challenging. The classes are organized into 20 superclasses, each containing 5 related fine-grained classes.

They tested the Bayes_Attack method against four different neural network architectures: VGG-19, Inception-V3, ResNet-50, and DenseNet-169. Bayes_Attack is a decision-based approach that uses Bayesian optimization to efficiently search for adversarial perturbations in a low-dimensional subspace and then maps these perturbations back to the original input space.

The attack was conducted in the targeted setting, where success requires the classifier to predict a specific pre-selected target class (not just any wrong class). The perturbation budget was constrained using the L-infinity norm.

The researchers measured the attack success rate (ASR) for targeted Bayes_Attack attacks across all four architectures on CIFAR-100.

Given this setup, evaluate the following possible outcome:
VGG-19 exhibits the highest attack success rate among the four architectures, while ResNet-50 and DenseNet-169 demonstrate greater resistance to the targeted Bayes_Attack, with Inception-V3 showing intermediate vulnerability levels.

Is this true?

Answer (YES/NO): NO